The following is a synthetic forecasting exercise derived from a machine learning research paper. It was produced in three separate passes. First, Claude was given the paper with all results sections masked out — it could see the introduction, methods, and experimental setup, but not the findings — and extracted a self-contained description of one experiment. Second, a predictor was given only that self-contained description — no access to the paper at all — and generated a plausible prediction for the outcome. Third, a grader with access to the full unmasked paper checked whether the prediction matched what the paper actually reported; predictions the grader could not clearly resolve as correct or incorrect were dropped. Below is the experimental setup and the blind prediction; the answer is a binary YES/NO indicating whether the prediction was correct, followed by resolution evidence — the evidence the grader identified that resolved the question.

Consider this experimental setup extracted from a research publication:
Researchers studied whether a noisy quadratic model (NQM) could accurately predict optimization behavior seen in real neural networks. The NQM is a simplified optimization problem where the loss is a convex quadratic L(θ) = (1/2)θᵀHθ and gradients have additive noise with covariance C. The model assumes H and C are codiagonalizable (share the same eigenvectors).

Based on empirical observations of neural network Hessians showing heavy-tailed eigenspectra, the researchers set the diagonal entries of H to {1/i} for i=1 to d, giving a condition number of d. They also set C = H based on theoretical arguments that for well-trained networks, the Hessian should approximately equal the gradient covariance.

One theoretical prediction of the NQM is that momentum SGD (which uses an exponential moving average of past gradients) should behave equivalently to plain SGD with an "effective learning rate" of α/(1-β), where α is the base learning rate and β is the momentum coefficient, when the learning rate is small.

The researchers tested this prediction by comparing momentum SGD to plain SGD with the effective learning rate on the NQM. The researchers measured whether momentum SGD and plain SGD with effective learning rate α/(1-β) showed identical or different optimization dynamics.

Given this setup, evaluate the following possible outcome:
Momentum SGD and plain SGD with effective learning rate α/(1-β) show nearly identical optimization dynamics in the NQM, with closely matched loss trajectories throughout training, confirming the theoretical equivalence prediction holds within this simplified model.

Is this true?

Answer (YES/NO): YES